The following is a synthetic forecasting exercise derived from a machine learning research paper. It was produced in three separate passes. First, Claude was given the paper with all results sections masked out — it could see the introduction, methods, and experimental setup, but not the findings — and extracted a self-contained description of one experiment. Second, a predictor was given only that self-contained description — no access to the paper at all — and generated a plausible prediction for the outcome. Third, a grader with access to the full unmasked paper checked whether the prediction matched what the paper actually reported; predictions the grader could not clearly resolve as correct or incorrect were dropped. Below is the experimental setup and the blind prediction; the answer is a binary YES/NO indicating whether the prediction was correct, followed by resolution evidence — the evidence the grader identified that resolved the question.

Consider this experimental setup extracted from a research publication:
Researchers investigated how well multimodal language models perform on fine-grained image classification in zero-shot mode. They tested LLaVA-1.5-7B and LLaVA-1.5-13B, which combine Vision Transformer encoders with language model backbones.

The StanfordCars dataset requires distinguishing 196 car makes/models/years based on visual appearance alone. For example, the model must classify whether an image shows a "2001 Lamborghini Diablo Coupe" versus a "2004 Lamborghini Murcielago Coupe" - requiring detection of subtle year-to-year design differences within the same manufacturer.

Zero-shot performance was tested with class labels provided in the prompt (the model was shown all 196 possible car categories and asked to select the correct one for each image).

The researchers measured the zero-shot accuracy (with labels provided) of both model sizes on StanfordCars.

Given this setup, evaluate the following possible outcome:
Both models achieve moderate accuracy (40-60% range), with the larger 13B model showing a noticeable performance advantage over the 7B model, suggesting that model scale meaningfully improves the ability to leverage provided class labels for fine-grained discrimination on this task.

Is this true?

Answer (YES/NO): NO